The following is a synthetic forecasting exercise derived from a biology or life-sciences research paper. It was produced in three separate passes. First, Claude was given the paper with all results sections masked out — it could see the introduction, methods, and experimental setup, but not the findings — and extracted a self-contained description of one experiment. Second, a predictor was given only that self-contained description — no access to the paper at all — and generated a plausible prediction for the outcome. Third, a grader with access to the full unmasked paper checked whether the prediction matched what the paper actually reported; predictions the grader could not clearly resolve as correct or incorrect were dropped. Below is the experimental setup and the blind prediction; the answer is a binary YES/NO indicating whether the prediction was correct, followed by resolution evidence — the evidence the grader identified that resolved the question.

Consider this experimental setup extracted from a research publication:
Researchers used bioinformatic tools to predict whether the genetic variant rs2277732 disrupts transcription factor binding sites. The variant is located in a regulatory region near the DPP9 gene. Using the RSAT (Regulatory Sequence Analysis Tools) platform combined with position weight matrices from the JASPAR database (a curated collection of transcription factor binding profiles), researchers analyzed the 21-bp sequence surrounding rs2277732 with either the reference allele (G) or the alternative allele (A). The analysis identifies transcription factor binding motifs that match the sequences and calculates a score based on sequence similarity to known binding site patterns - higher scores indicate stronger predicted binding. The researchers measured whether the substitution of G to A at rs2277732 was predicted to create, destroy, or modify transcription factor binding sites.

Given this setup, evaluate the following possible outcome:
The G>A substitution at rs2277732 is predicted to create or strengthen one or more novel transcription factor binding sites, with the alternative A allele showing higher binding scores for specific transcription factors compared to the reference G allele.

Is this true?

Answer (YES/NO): NO